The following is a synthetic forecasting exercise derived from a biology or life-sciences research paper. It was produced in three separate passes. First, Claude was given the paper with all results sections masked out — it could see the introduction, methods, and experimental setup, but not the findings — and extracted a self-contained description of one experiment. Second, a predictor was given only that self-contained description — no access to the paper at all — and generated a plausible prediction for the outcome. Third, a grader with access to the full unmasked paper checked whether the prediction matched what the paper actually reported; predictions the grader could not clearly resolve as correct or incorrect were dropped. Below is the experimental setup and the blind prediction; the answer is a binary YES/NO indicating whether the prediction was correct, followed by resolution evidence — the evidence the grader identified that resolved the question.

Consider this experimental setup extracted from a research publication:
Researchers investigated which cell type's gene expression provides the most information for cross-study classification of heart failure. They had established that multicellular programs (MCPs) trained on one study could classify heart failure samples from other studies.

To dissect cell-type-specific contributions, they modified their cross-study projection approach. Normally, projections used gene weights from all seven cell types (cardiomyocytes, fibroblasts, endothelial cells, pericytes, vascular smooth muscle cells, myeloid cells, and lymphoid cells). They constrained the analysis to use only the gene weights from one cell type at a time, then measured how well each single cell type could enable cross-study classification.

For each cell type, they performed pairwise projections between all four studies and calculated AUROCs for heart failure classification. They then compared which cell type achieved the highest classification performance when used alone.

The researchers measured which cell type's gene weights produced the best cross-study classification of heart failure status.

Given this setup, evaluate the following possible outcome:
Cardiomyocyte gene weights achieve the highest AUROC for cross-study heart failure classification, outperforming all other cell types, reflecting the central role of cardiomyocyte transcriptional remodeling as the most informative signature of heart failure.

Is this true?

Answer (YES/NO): NO